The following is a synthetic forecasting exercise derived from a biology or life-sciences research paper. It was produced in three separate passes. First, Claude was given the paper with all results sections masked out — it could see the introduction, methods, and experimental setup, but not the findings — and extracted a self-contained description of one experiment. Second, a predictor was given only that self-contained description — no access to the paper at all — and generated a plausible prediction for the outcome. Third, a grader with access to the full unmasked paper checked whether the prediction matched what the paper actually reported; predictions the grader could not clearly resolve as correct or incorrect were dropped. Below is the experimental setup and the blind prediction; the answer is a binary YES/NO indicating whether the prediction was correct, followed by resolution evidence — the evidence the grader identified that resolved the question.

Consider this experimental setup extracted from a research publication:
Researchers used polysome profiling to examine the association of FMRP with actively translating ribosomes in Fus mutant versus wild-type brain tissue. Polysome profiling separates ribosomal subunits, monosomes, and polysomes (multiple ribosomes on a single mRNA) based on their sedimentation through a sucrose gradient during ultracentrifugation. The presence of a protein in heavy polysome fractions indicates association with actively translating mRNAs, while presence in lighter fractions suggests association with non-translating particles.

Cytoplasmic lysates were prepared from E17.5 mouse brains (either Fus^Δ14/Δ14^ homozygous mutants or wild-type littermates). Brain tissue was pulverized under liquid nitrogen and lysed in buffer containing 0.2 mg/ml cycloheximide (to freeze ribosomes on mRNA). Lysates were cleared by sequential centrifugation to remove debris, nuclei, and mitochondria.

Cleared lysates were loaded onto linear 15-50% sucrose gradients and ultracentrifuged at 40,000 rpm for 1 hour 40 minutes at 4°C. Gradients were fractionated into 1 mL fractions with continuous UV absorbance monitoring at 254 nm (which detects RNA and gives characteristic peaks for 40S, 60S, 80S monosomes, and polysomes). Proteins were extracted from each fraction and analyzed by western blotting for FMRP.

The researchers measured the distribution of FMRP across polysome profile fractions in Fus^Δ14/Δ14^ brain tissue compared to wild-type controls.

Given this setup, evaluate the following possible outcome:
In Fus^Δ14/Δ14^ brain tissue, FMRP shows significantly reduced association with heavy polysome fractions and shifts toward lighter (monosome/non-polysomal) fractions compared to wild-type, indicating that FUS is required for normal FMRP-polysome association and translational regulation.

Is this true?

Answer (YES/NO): YES